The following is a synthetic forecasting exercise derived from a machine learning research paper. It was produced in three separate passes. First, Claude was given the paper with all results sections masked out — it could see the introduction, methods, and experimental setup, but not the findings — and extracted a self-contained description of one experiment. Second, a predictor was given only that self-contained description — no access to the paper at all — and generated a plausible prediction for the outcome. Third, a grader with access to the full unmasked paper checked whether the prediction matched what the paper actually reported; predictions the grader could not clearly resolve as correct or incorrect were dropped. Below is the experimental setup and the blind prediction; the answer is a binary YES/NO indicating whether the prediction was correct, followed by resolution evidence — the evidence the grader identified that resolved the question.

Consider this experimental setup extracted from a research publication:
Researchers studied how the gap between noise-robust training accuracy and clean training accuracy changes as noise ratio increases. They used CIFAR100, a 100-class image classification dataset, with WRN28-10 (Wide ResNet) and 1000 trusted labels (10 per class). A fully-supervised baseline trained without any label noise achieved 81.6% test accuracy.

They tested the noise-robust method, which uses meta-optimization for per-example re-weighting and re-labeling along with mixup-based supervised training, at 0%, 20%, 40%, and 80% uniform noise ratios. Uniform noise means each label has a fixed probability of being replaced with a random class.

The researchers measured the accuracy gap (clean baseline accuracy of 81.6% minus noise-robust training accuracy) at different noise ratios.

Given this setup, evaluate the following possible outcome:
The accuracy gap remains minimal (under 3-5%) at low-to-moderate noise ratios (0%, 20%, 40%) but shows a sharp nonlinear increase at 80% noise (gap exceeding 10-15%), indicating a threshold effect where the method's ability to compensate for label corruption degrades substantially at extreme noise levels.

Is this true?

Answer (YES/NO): NO